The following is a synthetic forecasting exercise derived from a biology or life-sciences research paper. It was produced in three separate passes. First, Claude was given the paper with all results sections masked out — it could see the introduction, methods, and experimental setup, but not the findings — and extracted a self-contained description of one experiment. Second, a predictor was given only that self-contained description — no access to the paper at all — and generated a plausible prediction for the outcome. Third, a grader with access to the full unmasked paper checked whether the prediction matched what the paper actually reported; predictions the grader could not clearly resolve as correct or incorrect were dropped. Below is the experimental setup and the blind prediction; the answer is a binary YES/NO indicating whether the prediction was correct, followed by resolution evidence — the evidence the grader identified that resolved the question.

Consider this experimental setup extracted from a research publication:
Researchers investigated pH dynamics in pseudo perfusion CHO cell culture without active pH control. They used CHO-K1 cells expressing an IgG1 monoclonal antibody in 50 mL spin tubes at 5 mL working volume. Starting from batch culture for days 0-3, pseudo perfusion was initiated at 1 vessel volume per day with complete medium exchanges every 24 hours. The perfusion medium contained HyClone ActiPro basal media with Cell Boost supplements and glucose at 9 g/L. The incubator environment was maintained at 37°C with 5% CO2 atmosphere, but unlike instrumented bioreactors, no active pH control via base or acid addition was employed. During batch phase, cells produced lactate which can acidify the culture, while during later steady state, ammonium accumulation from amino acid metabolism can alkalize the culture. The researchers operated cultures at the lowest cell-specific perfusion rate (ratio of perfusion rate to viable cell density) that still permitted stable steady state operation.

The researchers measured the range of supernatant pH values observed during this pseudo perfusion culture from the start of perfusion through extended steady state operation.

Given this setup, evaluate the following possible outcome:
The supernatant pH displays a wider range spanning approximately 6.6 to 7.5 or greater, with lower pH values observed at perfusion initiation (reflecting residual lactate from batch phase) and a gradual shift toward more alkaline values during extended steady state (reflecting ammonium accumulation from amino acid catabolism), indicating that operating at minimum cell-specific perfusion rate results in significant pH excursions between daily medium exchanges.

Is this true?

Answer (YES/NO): NO